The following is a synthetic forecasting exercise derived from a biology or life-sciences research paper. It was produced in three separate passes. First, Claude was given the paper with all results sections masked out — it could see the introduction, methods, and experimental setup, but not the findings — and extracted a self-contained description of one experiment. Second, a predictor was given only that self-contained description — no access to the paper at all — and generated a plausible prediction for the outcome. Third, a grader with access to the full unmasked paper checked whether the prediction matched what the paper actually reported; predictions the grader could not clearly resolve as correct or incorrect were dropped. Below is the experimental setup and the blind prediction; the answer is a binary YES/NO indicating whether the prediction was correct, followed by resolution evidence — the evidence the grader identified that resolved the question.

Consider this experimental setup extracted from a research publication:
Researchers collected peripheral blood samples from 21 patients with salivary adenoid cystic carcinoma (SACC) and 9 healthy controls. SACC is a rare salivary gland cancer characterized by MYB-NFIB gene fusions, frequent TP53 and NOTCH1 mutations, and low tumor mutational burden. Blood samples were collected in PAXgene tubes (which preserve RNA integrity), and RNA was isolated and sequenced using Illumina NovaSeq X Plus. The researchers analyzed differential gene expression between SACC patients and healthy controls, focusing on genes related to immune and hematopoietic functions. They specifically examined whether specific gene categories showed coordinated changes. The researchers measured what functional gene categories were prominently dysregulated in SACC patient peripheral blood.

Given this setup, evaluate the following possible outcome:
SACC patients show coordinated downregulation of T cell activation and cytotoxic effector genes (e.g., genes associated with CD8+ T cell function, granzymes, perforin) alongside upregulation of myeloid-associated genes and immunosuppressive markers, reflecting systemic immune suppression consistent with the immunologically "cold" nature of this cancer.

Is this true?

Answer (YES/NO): NO